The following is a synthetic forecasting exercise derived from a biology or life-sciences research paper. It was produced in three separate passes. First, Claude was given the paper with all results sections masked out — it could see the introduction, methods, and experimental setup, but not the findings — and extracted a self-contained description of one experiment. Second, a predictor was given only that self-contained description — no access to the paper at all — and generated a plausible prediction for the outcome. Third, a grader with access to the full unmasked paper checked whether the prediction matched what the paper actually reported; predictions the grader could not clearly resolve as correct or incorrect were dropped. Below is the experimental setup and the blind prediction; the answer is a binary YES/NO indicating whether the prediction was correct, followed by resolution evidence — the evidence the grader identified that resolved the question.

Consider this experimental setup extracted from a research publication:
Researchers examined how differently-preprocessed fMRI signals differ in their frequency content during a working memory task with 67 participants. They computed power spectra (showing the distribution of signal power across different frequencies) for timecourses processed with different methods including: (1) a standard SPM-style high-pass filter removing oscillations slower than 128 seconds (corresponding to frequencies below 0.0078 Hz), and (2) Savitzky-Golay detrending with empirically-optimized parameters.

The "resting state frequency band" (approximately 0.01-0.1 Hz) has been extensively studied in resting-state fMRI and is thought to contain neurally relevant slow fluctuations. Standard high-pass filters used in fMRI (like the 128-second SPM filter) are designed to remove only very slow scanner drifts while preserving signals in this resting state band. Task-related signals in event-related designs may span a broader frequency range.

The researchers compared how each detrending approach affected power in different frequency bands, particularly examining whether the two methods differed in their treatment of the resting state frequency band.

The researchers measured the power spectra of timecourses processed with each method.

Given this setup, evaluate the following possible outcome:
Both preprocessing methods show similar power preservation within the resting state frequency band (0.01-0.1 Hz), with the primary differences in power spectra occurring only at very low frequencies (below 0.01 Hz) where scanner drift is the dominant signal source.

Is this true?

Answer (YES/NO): NO